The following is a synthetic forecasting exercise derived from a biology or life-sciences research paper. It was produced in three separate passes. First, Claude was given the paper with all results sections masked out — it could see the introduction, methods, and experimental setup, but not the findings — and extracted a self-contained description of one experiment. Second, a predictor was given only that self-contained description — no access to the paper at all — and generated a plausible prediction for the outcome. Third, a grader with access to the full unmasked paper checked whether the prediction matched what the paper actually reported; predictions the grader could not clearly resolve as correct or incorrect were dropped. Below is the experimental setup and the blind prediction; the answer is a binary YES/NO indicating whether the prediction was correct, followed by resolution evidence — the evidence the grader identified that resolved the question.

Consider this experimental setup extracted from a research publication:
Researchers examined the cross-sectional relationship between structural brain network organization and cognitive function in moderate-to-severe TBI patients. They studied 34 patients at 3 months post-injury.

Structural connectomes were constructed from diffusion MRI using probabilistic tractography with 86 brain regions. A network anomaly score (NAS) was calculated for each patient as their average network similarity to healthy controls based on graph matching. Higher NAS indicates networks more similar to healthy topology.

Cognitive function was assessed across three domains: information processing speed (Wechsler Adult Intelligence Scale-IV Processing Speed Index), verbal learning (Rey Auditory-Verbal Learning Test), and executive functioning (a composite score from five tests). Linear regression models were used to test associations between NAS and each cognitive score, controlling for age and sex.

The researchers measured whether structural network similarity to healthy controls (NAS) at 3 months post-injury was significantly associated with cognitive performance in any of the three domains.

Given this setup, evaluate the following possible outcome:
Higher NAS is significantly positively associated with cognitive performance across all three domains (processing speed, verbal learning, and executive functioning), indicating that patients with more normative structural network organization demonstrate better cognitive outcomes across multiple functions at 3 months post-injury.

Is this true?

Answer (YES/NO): NO